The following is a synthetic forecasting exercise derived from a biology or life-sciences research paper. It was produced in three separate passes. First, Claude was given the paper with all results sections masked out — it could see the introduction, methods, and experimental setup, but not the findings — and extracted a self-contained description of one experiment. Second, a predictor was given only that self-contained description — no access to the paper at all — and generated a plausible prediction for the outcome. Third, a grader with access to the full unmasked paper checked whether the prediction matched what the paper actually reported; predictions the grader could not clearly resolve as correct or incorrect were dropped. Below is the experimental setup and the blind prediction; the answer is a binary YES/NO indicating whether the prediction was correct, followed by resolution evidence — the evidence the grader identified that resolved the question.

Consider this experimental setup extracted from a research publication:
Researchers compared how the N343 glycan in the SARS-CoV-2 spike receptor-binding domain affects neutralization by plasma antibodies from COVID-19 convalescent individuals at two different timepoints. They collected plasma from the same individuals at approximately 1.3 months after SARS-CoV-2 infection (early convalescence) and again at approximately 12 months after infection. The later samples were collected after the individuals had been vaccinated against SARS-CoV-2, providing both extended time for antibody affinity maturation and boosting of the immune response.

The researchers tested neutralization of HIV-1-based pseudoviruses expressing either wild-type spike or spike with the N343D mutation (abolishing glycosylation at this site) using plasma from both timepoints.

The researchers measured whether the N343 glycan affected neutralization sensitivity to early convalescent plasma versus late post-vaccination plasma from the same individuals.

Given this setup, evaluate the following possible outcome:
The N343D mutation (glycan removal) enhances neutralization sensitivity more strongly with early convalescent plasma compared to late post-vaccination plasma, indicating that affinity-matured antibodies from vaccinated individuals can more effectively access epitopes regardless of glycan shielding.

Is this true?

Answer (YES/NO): YES